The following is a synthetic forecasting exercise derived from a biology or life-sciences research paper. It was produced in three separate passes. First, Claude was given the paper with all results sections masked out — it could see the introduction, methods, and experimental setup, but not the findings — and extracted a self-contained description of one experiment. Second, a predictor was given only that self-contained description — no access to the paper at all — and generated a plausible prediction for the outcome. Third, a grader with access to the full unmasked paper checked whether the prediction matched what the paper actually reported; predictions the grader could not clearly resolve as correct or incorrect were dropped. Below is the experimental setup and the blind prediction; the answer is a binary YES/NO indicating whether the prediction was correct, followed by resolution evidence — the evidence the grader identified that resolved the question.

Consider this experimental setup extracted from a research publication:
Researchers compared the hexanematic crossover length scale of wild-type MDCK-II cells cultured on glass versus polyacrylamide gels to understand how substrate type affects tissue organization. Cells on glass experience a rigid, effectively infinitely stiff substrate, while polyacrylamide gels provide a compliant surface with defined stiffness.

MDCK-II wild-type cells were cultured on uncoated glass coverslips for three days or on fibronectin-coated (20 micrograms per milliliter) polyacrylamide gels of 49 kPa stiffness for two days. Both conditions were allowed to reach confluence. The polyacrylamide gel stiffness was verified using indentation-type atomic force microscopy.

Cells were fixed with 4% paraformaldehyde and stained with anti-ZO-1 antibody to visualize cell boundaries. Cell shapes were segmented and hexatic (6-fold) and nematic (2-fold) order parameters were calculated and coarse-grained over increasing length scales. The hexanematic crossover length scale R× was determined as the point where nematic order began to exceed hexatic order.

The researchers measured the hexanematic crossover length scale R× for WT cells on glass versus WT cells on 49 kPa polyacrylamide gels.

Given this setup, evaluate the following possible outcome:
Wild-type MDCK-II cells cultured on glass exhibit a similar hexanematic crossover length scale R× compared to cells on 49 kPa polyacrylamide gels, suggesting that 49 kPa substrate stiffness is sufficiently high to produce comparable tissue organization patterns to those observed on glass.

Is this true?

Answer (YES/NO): YES